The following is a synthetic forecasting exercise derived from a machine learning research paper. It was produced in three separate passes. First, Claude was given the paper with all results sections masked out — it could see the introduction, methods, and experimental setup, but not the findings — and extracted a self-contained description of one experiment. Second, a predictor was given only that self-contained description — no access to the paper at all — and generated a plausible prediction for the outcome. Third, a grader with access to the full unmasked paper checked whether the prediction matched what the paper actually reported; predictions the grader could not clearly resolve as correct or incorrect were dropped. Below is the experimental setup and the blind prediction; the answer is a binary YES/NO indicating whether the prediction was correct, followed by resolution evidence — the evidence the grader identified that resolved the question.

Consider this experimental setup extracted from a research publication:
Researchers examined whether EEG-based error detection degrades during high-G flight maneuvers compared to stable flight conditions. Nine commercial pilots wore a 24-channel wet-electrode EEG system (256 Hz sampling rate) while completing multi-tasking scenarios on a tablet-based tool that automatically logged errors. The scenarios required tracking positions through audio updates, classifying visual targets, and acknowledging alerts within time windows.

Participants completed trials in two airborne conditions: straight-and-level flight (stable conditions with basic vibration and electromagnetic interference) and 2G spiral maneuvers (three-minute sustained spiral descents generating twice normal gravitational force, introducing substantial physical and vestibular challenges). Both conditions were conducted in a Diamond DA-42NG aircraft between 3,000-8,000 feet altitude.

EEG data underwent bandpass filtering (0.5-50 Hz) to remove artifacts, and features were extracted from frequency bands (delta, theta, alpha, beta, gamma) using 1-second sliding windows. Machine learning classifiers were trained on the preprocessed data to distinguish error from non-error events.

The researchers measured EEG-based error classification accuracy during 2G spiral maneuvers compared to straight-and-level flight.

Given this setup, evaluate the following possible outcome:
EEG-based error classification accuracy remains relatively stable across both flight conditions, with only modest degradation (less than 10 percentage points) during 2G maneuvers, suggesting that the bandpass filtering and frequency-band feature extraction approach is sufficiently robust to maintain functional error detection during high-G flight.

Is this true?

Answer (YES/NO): YES